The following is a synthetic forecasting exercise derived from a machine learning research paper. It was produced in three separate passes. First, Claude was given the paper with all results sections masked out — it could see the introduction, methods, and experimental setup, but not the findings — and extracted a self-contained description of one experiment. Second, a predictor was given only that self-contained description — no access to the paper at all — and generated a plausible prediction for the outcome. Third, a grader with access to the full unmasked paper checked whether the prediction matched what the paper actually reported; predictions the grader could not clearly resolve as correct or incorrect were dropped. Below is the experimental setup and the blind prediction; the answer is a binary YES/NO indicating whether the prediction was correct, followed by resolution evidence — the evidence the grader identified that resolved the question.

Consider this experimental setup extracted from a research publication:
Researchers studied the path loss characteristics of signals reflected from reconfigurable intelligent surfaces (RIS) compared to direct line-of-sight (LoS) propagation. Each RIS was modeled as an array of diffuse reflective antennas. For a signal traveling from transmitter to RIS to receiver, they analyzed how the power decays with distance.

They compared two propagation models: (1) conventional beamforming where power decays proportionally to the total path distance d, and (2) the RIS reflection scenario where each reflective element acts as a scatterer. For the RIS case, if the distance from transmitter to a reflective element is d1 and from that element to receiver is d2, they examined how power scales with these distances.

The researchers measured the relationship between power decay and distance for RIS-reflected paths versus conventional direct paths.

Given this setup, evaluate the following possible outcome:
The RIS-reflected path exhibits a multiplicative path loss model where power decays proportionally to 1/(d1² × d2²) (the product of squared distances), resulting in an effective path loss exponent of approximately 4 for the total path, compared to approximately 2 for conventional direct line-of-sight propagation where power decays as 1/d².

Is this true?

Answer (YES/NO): NO